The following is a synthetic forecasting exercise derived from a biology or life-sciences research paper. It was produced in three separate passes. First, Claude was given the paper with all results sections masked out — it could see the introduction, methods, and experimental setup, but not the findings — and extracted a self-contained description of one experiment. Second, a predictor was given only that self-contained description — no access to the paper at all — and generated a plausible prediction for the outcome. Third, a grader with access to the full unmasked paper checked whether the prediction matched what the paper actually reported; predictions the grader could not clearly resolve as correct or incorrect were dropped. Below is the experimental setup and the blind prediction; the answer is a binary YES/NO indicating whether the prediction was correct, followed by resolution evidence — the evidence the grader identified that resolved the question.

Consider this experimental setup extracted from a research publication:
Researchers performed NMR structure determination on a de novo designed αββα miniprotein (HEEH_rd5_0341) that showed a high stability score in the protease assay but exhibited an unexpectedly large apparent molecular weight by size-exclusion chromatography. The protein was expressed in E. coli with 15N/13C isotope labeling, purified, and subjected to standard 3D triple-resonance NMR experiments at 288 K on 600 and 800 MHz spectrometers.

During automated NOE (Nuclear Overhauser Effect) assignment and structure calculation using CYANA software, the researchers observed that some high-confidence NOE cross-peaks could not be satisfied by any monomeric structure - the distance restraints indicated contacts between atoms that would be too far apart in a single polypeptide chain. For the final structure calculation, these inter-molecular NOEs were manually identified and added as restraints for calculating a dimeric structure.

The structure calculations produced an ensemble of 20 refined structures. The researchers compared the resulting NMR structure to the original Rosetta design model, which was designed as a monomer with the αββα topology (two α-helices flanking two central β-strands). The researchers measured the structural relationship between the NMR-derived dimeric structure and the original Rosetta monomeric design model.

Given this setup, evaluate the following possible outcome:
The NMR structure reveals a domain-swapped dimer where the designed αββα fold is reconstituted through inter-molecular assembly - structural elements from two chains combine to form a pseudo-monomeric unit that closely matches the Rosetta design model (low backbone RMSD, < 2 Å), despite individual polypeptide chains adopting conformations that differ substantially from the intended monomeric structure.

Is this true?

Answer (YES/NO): NO